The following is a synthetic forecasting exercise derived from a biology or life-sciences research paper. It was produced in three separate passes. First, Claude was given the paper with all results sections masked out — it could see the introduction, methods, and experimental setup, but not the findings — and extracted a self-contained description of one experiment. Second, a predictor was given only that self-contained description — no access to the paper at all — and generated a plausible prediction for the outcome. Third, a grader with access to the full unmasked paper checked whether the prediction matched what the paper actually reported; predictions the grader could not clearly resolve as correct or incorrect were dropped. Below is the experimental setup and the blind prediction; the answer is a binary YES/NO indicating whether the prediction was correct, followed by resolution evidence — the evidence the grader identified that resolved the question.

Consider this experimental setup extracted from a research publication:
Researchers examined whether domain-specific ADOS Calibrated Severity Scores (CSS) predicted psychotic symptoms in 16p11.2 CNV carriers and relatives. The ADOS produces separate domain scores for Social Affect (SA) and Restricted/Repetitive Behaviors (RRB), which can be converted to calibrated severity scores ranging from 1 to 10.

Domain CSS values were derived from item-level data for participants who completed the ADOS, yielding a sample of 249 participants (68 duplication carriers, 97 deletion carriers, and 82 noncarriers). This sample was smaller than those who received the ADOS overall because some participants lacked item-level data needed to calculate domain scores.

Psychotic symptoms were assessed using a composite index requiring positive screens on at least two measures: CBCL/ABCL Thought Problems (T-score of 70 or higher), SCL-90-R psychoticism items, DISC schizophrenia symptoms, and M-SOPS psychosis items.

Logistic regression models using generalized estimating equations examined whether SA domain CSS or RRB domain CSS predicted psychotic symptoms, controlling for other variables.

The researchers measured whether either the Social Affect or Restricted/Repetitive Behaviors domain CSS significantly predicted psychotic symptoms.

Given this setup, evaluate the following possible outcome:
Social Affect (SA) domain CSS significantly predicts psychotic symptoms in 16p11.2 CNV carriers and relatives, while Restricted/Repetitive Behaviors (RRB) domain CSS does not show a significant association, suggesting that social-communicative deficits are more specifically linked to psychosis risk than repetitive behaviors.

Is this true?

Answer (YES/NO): NO